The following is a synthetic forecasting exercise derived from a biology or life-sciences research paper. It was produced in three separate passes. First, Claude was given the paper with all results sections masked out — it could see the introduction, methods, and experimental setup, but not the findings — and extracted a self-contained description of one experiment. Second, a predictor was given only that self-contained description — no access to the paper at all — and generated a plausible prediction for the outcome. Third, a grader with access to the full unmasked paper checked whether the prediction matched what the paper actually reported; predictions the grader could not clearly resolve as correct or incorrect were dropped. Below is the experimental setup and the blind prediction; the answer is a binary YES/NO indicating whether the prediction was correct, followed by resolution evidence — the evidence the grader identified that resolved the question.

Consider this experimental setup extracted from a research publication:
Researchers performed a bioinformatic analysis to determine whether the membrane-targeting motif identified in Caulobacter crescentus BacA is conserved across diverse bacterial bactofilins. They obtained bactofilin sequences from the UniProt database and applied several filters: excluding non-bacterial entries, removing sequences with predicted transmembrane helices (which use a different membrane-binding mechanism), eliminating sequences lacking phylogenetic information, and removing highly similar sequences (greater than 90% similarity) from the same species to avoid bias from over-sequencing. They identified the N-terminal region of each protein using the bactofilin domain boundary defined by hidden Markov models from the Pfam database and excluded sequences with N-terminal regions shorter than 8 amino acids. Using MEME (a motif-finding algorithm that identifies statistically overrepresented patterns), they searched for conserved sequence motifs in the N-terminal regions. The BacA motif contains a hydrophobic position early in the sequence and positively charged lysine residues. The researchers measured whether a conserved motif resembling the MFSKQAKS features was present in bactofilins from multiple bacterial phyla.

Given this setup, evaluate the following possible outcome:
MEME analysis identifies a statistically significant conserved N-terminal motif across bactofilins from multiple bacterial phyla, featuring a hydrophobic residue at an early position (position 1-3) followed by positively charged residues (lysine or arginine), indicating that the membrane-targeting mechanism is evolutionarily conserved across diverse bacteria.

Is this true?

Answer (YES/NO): YES